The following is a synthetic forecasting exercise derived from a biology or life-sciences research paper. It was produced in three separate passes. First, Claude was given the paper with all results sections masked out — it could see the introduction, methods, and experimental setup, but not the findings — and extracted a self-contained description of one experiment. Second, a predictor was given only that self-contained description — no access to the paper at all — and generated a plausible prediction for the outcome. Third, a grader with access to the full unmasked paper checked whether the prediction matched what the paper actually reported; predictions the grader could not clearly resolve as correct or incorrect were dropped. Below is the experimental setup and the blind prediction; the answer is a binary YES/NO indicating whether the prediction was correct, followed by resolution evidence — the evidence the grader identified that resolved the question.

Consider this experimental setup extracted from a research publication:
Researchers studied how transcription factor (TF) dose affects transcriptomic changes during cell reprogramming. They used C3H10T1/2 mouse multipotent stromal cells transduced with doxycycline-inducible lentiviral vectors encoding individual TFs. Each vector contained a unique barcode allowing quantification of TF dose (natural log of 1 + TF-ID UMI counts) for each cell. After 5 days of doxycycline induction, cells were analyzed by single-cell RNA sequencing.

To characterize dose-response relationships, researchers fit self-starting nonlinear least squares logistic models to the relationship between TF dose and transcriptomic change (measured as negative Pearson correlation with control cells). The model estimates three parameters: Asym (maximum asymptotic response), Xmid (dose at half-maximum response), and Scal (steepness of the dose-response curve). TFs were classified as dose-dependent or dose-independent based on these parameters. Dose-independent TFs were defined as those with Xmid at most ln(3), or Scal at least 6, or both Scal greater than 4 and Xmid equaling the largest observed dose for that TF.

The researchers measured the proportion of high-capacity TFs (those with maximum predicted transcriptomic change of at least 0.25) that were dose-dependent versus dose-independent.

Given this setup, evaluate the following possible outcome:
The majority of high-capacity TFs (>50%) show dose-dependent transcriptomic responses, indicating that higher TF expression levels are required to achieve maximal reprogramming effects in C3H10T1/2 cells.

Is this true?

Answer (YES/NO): YES